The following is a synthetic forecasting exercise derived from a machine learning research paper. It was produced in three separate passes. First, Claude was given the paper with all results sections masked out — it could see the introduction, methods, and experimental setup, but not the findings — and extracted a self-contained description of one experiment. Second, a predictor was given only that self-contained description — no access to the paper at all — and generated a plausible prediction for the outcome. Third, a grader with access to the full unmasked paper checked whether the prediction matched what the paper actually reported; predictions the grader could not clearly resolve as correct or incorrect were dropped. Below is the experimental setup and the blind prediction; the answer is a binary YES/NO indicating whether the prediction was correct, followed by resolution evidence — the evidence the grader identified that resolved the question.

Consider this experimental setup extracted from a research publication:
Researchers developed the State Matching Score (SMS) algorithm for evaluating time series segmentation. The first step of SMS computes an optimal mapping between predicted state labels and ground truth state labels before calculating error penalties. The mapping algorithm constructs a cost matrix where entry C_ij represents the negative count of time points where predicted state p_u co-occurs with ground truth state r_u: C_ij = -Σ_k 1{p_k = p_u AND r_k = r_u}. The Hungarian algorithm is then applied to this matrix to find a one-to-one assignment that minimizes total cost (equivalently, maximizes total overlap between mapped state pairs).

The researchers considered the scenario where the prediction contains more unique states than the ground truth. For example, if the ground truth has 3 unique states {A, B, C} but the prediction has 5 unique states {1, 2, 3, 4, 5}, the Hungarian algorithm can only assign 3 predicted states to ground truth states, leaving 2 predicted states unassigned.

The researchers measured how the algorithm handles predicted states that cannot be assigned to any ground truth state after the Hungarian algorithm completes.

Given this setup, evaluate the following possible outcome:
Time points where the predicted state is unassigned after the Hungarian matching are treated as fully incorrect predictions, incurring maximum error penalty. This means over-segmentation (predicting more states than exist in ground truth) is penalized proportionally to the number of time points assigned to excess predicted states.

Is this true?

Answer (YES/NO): NO